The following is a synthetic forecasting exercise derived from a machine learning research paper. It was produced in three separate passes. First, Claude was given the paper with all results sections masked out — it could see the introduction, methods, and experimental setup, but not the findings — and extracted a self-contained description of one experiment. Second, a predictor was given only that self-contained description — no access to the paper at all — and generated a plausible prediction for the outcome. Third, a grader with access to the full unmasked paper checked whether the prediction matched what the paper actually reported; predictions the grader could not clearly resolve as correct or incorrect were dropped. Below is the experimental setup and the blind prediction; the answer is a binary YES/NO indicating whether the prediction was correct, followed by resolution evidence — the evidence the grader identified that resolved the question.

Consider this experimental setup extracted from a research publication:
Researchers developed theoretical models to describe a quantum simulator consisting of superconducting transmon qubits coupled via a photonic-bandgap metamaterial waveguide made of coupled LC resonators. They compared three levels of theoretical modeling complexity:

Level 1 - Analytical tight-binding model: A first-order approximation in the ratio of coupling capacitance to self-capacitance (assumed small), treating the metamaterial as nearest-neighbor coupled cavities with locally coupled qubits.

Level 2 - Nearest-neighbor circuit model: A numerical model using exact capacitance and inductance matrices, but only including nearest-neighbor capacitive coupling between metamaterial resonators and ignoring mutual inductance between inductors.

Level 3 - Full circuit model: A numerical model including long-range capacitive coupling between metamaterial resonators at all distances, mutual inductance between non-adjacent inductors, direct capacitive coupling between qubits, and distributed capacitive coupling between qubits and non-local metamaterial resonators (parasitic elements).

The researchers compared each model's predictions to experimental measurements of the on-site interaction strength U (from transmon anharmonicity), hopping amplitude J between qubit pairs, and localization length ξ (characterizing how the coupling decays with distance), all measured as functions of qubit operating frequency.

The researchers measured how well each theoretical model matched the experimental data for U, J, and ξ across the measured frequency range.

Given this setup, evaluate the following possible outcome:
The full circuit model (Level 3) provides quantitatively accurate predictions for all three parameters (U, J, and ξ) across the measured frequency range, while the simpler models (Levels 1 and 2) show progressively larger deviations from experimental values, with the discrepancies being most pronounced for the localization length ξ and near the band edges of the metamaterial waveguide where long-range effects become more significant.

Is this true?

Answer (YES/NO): NO